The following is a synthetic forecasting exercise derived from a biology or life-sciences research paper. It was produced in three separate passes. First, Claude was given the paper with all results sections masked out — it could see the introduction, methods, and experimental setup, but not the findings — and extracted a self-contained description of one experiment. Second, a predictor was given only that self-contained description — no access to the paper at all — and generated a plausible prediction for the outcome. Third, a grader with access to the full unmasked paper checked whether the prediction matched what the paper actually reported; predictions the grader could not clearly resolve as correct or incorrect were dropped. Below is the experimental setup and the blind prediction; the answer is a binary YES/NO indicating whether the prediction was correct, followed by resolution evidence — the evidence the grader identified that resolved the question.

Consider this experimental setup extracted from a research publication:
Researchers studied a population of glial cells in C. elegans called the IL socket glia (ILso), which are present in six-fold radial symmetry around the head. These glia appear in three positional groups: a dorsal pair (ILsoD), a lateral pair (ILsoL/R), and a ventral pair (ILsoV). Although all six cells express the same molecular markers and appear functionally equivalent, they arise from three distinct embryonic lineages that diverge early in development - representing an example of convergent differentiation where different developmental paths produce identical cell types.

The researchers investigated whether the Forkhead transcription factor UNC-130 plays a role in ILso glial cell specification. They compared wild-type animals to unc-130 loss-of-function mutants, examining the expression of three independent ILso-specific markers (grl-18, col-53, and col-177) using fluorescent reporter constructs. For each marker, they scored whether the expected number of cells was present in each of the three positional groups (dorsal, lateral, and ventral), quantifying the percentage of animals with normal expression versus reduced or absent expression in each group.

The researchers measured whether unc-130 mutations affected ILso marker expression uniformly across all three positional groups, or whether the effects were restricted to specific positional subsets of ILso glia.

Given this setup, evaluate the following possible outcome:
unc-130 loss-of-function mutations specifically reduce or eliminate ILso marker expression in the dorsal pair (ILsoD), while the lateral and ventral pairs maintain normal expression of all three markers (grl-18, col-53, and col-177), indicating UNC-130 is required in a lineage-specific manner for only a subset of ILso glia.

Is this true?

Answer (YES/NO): YES